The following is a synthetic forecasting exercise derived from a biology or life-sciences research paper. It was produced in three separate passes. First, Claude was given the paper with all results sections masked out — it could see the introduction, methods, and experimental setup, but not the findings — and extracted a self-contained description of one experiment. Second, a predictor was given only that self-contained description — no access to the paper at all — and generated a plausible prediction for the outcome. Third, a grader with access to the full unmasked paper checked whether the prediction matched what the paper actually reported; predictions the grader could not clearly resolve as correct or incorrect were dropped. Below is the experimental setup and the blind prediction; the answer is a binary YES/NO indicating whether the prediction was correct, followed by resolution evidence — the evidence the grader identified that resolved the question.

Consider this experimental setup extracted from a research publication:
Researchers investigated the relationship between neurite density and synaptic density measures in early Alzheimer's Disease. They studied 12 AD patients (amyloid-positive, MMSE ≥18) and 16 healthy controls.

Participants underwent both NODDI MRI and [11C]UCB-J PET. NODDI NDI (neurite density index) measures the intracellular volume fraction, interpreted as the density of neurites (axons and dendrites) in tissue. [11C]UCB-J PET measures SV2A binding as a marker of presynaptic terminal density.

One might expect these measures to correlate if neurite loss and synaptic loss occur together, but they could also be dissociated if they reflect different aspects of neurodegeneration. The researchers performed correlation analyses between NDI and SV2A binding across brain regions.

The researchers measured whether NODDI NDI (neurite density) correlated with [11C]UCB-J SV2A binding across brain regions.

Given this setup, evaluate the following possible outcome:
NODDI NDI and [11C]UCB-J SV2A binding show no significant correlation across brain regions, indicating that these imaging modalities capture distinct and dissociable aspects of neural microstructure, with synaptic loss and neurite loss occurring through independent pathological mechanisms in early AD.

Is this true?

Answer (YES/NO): NO